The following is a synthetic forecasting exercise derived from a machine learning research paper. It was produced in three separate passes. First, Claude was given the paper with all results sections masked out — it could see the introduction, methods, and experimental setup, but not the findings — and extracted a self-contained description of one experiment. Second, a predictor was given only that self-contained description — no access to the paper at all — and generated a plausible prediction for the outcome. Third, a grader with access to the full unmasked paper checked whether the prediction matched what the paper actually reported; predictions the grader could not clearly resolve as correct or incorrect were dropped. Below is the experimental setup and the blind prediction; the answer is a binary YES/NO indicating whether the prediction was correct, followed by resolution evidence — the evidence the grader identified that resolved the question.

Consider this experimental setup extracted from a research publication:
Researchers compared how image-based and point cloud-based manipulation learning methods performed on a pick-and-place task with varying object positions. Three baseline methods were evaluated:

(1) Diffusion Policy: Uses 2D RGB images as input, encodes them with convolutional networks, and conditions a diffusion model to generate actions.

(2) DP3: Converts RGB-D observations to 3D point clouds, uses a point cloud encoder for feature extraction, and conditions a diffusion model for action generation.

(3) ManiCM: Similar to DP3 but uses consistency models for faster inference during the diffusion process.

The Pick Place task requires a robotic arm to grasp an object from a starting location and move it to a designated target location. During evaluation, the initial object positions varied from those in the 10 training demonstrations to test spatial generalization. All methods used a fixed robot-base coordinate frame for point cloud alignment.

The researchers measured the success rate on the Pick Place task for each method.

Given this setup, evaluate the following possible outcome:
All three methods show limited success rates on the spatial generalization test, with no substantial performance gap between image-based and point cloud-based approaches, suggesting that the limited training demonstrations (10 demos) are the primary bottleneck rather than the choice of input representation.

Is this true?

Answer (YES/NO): NO